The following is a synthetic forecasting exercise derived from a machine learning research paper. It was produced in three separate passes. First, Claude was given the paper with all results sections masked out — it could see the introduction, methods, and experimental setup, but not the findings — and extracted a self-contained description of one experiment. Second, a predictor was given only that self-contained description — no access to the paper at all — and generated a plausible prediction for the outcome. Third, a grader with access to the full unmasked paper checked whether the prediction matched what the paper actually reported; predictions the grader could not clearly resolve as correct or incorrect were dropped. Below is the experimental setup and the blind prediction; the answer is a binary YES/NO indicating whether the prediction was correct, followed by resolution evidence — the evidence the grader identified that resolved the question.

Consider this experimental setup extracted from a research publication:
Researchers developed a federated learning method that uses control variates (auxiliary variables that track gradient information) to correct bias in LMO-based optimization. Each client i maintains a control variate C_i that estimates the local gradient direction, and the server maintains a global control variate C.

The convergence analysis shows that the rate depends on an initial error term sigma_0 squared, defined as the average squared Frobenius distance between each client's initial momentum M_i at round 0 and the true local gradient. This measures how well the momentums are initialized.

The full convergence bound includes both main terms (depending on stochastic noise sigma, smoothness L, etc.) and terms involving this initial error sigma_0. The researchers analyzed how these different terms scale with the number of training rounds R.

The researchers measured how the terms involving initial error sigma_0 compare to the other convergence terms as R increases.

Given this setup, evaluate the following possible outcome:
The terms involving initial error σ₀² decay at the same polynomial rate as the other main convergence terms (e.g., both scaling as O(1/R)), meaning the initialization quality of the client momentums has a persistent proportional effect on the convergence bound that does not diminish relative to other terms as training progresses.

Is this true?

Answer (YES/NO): NO